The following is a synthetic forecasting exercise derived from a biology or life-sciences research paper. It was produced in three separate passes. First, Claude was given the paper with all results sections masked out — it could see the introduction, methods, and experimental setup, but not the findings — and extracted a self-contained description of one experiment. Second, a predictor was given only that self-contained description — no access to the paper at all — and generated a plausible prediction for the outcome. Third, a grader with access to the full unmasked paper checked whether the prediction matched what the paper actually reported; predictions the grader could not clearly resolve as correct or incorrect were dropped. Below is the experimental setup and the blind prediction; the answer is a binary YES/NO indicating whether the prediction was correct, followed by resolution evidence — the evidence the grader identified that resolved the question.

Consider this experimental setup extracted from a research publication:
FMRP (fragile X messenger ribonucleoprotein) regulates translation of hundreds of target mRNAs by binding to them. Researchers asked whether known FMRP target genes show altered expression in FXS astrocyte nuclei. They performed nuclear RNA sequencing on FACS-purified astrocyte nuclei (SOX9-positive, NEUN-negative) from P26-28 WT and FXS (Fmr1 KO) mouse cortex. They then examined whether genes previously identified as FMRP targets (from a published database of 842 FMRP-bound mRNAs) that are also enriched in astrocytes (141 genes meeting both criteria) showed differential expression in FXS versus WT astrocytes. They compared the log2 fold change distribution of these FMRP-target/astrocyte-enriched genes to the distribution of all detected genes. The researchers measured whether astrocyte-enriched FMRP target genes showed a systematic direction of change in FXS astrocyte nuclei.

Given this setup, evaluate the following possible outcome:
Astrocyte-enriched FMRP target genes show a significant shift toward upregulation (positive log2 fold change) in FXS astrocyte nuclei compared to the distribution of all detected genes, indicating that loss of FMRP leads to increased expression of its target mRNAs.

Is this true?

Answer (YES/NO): YES